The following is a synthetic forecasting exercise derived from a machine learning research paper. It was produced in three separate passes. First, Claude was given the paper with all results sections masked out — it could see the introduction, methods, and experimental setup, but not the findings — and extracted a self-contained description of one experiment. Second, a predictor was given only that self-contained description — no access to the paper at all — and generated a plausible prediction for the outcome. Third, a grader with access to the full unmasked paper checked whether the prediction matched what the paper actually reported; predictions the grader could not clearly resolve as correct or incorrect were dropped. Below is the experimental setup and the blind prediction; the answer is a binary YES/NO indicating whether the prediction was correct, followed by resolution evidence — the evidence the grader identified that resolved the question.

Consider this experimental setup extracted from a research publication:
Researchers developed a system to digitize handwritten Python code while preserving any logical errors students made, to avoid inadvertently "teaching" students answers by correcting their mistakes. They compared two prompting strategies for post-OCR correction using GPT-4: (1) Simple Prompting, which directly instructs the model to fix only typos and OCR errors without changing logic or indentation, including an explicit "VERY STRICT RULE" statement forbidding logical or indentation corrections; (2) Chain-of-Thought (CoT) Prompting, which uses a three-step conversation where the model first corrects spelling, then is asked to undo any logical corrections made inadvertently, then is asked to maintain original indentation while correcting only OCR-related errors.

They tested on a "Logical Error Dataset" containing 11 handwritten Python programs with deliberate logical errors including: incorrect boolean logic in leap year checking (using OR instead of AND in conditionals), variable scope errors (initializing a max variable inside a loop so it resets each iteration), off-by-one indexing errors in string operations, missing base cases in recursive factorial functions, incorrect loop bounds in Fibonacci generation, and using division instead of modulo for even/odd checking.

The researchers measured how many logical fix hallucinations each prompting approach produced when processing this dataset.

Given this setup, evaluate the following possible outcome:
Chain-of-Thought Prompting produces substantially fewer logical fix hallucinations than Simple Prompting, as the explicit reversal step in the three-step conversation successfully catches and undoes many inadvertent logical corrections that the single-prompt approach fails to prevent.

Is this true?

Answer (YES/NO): YES